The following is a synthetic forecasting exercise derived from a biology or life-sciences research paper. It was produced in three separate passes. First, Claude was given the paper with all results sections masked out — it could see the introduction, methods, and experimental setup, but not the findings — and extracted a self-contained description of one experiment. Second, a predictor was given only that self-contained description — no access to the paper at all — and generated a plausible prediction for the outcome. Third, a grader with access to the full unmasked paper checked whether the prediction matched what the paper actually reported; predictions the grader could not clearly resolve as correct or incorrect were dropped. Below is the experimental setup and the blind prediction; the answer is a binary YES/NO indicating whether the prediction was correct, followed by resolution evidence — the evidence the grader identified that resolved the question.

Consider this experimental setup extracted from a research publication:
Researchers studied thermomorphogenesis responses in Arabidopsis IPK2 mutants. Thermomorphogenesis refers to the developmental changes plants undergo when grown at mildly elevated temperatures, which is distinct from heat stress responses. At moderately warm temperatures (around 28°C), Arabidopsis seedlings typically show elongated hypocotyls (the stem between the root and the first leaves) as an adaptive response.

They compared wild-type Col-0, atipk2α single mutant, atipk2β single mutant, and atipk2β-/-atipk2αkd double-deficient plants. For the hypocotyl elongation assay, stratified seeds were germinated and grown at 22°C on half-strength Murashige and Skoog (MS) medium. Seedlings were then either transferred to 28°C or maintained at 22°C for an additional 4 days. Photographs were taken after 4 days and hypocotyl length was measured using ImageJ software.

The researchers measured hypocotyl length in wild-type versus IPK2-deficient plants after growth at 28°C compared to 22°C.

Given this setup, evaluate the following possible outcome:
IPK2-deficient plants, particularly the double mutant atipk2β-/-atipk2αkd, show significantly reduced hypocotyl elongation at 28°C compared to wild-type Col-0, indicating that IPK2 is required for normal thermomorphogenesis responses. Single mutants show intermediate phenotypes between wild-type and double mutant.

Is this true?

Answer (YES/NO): NO